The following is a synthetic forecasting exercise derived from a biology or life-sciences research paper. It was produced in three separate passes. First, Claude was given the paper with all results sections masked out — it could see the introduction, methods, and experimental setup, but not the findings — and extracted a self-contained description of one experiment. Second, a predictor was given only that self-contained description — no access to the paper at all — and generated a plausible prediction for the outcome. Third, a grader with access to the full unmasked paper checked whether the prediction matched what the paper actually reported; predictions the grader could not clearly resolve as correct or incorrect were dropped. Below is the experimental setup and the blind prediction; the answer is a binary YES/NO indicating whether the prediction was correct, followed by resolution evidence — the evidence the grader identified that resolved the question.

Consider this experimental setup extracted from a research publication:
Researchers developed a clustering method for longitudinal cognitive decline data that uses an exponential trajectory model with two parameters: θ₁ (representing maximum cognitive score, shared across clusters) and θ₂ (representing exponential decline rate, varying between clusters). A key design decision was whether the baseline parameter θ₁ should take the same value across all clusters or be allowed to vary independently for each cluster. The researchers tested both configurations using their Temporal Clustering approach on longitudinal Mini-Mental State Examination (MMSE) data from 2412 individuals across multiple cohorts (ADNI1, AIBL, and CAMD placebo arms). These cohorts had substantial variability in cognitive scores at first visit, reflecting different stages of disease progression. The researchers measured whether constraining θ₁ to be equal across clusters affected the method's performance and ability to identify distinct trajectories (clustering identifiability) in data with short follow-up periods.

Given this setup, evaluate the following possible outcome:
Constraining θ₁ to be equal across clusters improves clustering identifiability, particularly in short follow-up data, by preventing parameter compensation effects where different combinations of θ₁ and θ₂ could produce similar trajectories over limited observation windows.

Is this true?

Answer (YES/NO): YES